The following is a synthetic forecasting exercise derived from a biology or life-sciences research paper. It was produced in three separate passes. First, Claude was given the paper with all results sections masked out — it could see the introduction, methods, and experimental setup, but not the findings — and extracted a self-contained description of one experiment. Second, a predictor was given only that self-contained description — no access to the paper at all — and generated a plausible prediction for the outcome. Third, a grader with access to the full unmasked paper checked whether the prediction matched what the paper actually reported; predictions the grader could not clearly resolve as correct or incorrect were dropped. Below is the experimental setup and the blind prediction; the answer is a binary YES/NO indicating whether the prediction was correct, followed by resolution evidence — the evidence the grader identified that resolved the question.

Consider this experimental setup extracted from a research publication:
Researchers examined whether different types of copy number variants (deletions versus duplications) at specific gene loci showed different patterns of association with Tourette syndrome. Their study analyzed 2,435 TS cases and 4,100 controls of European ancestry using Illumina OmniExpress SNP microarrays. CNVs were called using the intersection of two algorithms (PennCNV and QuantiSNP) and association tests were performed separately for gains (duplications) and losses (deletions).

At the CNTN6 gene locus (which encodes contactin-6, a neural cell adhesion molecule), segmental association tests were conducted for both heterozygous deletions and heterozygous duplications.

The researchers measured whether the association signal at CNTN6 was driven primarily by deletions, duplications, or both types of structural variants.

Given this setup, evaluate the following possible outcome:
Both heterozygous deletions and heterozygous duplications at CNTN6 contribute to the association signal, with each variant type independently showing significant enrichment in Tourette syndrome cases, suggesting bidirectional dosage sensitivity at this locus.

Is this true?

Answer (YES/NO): NO